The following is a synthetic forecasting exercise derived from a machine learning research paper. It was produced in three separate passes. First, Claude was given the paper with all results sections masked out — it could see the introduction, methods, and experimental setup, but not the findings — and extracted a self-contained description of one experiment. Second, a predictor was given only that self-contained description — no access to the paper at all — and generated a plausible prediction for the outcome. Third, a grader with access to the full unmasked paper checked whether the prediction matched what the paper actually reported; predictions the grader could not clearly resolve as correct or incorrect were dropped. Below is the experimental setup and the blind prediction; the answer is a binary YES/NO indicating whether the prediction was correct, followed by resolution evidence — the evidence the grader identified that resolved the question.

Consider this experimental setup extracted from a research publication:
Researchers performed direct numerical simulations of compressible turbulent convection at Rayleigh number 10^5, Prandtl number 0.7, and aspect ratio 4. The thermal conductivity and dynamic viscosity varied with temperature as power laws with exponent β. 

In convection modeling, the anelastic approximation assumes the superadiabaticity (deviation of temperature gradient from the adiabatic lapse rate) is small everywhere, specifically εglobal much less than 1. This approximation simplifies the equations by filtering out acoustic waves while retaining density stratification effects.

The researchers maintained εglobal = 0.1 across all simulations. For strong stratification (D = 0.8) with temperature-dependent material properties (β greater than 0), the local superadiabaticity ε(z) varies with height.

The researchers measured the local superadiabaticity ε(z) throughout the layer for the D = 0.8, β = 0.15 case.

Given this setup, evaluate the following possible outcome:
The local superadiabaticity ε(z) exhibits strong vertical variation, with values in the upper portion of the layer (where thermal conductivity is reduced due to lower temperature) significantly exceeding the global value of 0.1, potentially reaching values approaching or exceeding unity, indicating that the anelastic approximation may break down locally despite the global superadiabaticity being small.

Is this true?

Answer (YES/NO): NO